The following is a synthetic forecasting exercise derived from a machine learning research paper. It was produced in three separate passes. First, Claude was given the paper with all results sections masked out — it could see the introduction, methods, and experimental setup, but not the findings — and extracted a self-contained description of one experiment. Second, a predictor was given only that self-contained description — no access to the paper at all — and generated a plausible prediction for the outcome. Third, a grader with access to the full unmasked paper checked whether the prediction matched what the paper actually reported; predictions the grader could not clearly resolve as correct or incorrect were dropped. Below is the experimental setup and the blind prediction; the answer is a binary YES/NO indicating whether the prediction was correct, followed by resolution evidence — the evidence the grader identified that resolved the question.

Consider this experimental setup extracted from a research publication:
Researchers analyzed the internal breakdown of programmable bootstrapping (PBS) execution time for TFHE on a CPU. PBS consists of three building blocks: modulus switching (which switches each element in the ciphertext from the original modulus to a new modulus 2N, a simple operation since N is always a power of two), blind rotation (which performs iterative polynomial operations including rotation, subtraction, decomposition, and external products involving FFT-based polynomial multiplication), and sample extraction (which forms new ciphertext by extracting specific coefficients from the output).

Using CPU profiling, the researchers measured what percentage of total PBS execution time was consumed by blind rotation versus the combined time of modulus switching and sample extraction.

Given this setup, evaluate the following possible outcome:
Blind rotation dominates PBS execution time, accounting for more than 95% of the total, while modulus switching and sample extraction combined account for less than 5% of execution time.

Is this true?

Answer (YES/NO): YES